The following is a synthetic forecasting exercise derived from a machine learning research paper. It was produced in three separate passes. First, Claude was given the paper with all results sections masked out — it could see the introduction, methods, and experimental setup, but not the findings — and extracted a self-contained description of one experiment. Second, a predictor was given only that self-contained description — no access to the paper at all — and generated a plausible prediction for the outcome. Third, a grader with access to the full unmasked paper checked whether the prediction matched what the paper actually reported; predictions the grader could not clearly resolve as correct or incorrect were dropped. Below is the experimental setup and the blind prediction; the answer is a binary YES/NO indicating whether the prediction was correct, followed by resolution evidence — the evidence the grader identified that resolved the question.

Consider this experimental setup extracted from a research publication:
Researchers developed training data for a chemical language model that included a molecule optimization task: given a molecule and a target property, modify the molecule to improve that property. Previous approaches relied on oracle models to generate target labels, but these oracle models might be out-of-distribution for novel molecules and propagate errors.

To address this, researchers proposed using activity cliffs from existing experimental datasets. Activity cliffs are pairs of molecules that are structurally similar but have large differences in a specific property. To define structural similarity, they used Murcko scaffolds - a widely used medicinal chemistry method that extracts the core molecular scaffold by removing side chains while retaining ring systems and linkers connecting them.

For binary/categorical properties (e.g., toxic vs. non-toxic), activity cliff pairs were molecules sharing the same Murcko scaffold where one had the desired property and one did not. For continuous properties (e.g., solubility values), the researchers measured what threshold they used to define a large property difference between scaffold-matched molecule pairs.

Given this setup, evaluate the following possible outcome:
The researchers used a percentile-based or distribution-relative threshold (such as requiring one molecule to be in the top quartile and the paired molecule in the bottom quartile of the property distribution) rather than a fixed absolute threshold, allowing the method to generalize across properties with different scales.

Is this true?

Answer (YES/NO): NO